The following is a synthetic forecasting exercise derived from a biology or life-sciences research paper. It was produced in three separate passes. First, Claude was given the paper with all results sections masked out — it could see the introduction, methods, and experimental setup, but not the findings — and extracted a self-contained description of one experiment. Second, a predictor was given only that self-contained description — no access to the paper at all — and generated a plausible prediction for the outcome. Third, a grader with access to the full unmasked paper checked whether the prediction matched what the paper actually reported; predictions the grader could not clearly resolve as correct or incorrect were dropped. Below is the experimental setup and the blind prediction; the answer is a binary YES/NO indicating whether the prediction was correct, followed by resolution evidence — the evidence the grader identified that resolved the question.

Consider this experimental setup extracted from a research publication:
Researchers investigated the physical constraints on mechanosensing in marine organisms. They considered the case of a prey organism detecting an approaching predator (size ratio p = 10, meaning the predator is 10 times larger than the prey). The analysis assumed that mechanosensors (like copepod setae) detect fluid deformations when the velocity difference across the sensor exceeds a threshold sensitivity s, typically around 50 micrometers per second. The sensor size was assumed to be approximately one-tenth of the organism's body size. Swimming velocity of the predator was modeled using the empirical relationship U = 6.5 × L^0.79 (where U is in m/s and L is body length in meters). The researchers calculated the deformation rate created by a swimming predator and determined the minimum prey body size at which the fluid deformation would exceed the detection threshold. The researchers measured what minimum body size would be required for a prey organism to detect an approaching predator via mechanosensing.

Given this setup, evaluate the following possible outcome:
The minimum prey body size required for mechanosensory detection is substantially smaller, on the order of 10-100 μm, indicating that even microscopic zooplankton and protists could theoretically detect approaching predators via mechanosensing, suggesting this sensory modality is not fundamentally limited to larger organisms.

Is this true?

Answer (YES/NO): YES